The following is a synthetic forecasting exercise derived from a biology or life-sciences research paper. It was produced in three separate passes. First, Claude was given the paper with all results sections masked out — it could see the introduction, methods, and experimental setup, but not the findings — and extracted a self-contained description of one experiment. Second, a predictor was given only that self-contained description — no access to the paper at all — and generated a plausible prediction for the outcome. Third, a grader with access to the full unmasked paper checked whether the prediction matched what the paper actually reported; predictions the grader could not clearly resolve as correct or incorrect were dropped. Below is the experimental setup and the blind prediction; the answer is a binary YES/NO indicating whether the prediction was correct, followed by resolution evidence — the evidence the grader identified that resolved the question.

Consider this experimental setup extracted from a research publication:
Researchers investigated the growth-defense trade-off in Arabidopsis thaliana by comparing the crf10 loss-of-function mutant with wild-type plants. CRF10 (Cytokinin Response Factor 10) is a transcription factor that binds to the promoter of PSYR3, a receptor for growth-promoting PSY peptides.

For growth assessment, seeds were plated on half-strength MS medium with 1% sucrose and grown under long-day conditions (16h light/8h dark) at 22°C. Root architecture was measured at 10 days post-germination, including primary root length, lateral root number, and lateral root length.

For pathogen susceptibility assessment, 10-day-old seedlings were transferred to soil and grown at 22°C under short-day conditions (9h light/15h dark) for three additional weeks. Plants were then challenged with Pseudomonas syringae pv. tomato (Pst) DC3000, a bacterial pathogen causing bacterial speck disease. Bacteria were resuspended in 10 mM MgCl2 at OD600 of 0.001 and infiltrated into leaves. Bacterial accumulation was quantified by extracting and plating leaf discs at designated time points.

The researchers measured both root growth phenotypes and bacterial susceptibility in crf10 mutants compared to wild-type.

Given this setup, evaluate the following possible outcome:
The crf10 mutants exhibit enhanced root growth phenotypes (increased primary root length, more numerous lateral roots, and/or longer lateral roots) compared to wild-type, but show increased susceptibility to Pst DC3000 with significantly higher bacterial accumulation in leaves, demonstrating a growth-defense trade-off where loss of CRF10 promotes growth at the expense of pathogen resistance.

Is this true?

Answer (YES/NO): YES